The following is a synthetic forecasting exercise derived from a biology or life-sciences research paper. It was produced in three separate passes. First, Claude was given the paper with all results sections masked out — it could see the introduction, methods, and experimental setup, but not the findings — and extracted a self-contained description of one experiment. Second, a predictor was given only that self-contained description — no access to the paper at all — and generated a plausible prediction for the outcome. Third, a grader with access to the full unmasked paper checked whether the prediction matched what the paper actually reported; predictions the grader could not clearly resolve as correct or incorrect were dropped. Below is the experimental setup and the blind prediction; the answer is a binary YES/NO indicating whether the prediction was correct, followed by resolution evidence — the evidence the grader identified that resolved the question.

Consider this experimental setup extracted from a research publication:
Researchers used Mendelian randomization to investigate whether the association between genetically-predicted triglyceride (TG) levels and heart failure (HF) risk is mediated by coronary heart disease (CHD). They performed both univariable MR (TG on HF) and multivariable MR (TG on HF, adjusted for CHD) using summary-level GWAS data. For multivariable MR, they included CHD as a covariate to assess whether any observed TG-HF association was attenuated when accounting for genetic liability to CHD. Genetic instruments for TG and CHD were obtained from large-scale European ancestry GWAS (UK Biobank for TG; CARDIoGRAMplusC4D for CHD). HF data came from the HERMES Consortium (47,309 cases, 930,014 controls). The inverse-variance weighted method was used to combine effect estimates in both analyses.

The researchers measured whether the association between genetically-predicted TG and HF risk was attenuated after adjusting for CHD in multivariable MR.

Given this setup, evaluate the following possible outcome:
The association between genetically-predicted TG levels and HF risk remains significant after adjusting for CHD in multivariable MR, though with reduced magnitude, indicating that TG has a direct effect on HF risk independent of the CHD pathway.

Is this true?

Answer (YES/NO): NO